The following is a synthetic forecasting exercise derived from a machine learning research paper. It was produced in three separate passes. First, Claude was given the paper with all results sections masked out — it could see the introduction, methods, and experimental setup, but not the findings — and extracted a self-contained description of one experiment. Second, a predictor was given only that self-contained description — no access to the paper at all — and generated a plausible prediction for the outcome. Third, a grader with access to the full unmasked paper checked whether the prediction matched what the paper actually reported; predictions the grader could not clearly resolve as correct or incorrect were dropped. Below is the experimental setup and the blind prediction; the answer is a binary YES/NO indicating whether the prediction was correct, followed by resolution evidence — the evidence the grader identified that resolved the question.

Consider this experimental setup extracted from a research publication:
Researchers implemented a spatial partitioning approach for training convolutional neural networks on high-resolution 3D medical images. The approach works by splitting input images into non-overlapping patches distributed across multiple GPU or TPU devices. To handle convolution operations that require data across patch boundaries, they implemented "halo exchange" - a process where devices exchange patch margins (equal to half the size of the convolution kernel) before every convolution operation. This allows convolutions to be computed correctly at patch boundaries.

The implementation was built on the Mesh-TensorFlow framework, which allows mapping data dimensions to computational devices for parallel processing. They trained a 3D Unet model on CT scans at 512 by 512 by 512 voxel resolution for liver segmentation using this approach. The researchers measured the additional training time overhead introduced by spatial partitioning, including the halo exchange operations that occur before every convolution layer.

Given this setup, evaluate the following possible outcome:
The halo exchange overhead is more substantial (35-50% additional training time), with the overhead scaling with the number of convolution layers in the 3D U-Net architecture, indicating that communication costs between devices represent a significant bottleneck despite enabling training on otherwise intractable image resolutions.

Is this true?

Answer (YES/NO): NO